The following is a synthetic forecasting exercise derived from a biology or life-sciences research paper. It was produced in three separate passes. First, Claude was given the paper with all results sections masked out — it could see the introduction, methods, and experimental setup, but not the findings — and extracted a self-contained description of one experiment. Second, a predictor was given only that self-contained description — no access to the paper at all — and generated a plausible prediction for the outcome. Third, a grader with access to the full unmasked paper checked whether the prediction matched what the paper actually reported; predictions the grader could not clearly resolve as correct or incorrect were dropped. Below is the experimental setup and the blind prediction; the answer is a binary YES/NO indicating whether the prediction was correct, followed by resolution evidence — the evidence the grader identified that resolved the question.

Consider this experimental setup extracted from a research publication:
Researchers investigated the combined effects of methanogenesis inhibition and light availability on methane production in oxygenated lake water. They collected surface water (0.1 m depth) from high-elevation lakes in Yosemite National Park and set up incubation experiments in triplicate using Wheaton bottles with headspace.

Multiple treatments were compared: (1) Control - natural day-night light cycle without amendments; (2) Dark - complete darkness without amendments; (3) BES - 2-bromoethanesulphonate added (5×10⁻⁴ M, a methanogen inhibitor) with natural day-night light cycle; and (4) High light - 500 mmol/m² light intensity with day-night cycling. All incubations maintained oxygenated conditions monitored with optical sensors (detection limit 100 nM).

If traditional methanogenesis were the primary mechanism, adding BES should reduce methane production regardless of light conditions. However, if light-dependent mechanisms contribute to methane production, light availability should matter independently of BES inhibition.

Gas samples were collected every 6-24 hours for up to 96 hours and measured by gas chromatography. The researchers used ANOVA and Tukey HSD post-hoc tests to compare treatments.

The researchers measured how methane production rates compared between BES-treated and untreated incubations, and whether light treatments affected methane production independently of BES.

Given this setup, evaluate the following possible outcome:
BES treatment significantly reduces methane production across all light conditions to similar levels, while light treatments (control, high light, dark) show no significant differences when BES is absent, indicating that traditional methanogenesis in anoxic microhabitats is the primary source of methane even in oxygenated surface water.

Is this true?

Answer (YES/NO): NO